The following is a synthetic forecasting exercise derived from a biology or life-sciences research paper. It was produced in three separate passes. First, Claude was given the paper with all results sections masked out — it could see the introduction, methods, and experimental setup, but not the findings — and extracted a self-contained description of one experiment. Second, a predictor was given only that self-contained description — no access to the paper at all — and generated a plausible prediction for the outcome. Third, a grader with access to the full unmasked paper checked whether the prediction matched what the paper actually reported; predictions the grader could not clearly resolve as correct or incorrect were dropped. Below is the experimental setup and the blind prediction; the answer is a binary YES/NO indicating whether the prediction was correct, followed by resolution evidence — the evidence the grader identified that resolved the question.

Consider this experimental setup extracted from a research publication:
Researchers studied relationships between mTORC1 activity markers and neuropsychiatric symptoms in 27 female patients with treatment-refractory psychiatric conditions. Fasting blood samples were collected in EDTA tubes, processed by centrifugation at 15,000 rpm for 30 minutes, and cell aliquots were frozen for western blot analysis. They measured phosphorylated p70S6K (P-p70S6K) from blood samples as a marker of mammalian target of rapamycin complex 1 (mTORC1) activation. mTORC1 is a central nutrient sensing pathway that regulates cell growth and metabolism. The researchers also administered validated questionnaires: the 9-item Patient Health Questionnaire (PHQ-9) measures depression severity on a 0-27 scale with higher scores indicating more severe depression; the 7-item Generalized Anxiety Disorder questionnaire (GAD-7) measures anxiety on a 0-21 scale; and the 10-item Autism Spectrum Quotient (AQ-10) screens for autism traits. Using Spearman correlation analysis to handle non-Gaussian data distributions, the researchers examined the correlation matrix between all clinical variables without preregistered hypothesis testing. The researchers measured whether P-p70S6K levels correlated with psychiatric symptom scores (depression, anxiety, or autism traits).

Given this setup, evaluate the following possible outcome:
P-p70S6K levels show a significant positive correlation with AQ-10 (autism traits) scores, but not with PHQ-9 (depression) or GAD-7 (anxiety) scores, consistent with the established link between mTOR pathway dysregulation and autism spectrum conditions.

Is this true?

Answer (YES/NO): NO